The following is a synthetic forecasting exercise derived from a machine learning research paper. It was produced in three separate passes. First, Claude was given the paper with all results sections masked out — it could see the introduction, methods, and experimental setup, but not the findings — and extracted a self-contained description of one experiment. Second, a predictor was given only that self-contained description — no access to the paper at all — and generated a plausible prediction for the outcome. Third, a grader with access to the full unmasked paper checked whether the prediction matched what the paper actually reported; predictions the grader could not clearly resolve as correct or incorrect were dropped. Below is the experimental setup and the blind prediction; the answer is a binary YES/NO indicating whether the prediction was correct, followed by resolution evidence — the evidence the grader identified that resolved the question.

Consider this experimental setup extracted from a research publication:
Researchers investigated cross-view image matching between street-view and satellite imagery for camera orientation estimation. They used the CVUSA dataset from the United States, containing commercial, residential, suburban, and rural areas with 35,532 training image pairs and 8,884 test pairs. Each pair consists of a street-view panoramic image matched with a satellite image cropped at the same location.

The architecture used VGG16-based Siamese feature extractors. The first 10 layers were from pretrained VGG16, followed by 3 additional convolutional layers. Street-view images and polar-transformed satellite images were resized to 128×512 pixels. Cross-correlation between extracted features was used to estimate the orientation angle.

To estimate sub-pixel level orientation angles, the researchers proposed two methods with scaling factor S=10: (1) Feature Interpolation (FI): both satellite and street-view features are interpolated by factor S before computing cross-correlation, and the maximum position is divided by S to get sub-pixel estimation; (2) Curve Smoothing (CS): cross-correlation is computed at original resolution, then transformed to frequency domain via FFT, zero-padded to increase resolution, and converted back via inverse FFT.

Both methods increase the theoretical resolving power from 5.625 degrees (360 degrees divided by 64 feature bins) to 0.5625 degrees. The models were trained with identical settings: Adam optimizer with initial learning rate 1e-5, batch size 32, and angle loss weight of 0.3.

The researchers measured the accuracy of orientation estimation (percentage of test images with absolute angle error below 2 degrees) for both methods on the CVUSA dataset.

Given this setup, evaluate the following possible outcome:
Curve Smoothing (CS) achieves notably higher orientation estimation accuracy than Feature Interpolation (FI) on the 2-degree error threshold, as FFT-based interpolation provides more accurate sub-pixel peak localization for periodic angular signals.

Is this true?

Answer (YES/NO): NO